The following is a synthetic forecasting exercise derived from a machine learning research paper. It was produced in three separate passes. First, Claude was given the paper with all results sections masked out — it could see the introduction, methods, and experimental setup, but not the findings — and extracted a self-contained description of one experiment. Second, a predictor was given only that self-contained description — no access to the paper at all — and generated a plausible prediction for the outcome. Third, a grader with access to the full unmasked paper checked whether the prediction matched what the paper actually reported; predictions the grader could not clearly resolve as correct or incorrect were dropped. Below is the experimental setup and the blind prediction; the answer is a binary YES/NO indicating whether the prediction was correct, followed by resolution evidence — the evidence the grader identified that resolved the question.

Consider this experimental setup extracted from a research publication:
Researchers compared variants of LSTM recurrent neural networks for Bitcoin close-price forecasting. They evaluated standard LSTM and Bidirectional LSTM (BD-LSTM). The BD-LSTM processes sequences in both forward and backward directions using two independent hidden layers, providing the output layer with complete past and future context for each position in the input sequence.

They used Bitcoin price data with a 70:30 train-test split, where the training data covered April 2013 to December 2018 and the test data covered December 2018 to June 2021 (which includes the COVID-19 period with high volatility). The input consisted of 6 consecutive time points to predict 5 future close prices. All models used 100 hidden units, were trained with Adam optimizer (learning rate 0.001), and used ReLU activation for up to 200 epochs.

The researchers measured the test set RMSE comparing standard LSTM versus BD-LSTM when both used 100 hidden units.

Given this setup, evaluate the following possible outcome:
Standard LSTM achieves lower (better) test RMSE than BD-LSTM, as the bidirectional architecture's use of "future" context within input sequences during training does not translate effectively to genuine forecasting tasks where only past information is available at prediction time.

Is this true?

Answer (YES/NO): NO